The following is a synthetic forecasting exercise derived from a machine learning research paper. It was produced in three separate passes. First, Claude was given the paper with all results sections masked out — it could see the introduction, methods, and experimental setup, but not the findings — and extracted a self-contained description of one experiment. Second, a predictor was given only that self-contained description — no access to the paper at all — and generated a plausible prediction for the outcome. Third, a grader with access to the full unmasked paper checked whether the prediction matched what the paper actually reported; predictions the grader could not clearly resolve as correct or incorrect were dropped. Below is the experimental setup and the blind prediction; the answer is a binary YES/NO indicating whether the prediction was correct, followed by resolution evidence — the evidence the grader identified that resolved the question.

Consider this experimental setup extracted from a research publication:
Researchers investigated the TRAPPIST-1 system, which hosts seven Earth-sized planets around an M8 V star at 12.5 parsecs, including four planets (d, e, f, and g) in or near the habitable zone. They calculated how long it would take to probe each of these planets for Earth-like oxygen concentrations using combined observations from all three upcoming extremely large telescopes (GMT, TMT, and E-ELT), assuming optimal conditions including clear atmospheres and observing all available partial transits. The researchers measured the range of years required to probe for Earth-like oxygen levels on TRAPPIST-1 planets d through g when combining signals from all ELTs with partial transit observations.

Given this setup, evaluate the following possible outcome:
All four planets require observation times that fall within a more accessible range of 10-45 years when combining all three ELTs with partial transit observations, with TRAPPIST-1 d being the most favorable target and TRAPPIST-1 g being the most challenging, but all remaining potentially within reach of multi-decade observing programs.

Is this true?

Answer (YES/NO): NO